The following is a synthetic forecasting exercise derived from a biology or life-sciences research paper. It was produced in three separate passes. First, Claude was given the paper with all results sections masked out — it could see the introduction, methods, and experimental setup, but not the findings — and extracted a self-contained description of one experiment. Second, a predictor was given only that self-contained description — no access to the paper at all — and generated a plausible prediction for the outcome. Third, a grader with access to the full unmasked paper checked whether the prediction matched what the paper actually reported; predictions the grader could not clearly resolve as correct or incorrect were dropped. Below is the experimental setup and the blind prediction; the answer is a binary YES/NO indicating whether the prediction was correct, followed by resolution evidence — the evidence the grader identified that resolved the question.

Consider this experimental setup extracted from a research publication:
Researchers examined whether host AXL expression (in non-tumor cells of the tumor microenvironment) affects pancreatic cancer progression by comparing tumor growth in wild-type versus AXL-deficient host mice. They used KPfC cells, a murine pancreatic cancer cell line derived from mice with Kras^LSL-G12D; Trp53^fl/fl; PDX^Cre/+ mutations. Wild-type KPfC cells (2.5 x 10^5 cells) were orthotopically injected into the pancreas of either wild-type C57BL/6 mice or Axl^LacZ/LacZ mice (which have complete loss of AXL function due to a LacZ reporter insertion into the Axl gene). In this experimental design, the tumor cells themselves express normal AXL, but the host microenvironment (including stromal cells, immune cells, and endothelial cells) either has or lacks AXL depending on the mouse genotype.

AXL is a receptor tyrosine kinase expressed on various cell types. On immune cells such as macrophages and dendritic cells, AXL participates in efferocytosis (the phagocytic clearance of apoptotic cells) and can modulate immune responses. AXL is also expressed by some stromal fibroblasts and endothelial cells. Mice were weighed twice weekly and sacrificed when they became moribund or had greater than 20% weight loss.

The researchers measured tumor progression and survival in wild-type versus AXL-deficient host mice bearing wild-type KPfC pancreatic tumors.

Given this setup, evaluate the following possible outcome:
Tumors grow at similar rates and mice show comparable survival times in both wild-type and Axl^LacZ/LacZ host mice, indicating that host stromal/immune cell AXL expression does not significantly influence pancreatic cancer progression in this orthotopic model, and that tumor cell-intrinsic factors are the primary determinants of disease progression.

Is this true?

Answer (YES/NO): YES